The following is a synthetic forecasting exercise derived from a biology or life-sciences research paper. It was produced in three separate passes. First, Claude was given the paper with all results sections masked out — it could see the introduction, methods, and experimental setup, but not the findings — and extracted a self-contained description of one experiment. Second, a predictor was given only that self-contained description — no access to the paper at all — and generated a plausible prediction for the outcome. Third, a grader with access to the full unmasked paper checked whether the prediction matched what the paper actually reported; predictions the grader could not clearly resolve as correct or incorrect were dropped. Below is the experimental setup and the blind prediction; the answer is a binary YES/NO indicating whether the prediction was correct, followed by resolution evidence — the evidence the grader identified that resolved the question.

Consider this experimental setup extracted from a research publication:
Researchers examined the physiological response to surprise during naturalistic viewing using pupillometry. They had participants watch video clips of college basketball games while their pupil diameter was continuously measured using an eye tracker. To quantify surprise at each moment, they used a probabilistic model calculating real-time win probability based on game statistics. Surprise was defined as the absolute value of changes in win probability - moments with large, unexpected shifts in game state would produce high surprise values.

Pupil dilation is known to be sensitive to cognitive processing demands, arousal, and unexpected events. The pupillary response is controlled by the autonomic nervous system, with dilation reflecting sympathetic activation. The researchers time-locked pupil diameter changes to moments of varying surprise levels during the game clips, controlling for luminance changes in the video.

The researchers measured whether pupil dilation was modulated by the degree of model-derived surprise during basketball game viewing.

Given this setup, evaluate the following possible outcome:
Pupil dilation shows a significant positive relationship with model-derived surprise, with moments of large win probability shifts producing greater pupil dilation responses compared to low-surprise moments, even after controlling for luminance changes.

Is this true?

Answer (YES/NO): YES